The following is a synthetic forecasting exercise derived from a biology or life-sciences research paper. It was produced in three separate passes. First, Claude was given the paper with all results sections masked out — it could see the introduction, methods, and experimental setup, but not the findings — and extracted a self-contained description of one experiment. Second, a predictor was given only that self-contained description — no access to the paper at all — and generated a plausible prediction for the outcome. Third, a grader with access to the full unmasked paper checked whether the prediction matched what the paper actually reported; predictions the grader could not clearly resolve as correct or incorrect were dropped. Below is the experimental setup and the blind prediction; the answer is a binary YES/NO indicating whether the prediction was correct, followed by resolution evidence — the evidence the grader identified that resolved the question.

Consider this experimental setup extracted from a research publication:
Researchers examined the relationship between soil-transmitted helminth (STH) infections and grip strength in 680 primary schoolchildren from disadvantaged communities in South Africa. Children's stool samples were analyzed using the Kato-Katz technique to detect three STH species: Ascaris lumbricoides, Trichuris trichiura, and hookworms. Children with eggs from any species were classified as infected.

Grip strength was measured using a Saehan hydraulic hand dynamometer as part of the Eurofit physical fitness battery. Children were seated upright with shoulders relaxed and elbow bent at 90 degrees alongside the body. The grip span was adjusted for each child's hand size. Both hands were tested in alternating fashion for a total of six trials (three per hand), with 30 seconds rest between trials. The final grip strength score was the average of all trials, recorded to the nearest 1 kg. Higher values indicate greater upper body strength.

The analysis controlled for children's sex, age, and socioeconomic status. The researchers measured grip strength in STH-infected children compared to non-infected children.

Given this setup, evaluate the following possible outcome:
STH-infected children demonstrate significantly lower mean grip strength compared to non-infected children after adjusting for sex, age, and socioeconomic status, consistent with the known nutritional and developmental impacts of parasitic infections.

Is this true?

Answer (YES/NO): YES